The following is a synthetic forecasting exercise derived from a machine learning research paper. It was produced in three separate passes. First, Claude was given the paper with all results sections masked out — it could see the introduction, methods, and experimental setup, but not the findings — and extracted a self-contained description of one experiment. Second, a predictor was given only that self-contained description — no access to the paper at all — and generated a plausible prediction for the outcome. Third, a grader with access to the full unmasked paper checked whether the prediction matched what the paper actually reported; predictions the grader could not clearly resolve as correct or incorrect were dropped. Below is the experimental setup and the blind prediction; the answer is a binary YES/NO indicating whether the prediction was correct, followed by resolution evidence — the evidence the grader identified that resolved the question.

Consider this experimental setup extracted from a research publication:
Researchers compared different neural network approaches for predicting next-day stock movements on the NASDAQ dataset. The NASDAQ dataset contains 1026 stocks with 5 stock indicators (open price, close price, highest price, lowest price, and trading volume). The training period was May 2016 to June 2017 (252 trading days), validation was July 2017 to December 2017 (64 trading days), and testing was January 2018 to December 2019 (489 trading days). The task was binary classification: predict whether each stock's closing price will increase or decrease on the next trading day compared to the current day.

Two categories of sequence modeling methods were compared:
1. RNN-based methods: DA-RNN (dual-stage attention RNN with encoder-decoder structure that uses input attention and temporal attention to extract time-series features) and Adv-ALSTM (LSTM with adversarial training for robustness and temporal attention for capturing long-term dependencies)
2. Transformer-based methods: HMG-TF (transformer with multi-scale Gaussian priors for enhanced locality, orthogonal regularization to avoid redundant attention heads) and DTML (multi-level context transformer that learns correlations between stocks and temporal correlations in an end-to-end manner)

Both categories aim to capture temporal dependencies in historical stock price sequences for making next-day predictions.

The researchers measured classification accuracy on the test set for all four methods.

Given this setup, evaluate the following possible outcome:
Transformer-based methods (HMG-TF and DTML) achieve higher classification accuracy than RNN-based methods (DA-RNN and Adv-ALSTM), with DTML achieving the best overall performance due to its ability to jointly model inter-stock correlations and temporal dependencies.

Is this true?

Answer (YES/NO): NO